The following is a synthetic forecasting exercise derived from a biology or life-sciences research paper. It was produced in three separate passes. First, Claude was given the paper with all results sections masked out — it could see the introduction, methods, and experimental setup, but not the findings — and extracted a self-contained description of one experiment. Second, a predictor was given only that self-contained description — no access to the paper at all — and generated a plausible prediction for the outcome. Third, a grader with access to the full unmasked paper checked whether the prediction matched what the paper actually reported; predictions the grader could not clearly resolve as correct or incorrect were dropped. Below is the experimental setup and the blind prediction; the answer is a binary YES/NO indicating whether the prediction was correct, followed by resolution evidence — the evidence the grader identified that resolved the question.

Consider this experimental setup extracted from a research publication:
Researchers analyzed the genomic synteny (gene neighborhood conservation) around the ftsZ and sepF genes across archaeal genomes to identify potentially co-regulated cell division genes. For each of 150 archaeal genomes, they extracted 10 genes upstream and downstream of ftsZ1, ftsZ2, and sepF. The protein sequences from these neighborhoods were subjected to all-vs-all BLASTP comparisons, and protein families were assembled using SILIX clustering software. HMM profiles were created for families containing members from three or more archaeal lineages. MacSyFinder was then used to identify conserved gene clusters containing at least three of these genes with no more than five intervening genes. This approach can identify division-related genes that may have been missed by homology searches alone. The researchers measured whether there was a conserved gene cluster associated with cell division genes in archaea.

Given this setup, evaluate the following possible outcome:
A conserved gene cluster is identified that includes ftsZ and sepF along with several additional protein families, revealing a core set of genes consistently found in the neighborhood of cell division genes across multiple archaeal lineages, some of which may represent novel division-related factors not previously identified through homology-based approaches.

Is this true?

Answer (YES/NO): NO